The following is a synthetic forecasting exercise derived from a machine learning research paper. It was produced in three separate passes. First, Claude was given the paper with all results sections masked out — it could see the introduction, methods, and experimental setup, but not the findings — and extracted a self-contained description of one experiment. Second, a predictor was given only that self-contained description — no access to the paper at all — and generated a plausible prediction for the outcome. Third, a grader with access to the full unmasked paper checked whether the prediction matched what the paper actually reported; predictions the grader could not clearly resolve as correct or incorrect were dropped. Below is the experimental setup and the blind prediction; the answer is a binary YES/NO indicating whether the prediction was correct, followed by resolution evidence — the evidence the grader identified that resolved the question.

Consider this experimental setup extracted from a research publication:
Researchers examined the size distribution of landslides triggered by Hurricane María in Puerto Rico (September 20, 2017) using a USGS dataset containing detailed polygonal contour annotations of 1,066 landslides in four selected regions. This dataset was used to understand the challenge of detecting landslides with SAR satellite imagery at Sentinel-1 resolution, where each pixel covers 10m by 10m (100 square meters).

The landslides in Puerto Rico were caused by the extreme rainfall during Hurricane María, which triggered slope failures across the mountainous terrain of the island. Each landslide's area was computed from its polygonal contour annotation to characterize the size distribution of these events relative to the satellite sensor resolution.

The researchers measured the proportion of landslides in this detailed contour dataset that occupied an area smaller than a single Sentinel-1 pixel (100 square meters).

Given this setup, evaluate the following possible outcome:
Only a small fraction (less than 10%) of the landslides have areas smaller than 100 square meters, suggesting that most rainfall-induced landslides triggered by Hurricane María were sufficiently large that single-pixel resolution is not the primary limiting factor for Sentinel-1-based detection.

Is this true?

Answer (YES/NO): NO